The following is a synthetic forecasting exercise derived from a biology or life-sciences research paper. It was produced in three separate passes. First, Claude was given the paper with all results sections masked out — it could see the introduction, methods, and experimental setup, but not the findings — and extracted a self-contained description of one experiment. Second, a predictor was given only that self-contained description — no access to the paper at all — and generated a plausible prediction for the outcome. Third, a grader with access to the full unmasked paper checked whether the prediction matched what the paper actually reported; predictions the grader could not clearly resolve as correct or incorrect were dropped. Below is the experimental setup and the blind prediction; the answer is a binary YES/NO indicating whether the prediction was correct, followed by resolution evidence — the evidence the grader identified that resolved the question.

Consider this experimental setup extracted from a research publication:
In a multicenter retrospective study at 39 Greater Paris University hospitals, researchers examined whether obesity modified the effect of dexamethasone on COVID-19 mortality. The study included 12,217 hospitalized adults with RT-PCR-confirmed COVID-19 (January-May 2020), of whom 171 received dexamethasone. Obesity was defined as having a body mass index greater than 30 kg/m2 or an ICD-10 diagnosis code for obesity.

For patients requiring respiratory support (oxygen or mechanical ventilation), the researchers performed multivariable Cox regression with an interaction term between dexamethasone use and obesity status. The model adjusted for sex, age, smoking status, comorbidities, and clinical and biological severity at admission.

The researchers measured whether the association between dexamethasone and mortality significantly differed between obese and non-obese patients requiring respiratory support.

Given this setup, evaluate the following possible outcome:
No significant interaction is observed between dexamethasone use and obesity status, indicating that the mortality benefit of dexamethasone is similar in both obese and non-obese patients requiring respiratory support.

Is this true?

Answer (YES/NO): YES